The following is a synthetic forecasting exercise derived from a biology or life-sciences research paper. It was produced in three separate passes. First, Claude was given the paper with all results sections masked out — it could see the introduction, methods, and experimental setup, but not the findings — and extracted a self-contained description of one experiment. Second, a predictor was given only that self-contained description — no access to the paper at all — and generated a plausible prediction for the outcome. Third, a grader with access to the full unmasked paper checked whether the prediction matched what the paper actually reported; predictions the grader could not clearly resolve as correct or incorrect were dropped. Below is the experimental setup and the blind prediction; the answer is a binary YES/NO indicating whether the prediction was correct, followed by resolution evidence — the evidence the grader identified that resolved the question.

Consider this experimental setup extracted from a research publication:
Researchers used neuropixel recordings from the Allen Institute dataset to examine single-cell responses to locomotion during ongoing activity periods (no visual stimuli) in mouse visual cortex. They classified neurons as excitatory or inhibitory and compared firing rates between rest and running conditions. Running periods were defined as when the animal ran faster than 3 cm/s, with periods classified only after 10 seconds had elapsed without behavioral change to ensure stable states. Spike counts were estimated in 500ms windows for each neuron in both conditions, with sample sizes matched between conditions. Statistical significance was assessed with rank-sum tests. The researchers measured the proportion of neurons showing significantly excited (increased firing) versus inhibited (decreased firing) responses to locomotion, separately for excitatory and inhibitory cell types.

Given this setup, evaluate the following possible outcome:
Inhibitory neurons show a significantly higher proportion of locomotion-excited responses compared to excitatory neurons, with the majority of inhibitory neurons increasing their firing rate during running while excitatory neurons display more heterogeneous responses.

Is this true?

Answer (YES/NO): NO